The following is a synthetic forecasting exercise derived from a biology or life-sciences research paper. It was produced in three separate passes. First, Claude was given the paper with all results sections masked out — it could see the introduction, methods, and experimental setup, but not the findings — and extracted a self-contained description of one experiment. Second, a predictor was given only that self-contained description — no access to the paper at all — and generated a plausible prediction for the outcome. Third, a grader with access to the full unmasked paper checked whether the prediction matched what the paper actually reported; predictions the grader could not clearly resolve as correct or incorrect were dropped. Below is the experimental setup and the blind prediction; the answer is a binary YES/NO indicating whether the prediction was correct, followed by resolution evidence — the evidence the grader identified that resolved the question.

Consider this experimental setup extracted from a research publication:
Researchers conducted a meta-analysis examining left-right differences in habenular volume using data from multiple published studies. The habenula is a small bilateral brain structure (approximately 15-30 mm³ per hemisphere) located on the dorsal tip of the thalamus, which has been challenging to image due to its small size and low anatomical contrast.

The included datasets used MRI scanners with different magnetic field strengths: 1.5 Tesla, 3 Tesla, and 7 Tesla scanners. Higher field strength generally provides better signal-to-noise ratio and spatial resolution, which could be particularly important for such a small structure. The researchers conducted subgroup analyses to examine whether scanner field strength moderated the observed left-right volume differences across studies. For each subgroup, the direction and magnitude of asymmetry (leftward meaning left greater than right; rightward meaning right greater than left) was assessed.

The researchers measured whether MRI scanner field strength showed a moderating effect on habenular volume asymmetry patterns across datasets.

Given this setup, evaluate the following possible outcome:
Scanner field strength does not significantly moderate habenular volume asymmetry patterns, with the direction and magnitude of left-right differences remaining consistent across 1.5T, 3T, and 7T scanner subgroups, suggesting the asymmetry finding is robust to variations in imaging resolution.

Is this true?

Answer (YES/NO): NO